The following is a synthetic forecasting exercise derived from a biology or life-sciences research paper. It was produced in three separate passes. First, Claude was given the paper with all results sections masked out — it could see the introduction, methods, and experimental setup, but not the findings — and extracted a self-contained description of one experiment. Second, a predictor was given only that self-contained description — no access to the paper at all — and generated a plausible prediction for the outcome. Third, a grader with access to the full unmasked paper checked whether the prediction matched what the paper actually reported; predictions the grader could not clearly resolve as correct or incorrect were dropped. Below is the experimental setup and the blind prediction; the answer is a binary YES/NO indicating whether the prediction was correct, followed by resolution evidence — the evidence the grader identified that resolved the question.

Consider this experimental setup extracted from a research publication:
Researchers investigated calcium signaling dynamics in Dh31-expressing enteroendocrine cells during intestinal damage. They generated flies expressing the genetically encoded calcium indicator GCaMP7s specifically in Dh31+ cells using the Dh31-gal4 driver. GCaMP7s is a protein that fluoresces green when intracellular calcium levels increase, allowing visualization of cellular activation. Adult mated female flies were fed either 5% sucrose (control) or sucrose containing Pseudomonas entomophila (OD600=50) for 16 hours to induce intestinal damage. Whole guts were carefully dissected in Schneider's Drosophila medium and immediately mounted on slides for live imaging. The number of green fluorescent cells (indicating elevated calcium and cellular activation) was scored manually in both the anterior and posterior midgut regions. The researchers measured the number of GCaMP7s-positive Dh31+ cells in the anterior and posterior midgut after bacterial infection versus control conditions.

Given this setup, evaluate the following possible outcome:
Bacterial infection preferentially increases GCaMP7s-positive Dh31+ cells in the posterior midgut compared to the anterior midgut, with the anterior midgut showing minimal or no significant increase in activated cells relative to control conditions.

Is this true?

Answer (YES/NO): NO